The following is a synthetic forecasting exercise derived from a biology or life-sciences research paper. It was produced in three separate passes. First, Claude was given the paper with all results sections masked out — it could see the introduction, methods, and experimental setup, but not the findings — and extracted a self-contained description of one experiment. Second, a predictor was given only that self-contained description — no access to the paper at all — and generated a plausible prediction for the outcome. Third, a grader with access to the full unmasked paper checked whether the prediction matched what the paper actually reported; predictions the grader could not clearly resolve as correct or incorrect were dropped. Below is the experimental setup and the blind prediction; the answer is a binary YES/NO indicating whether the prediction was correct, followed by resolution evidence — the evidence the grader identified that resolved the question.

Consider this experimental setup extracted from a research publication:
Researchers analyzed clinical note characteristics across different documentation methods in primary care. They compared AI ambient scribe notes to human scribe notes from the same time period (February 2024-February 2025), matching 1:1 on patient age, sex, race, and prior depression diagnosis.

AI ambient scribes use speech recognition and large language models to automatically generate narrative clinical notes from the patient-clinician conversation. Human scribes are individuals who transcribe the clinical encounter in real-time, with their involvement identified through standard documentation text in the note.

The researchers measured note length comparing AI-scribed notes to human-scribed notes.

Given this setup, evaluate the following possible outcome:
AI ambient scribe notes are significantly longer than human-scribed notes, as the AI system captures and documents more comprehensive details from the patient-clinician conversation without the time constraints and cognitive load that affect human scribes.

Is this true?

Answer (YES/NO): NO